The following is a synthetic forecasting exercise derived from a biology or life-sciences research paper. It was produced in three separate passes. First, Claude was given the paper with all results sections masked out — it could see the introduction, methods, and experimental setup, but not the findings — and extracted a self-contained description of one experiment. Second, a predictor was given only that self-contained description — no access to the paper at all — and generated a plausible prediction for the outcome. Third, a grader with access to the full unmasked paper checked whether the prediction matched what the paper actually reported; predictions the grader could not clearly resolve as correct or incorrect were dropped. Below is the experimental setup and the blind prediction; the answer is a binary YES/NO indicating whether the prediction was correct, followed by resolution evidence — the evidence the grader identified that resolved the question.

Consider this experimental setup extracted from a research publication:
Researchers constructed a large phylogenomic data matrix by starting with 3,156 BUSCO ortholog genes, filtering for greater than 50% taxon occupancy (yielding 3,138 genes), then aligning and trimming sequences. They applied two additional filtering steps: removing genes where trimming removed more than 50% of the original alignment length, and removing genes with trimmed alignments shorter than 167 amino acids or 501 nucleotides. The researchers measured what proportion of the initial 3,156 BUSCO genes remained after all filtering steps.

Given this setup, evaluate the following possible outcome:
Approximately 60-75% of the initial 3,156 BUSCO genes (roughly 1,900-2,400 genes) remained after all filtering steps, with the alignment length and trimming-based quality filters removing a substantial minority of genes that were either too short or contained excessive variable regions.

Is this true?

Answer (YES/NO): NO